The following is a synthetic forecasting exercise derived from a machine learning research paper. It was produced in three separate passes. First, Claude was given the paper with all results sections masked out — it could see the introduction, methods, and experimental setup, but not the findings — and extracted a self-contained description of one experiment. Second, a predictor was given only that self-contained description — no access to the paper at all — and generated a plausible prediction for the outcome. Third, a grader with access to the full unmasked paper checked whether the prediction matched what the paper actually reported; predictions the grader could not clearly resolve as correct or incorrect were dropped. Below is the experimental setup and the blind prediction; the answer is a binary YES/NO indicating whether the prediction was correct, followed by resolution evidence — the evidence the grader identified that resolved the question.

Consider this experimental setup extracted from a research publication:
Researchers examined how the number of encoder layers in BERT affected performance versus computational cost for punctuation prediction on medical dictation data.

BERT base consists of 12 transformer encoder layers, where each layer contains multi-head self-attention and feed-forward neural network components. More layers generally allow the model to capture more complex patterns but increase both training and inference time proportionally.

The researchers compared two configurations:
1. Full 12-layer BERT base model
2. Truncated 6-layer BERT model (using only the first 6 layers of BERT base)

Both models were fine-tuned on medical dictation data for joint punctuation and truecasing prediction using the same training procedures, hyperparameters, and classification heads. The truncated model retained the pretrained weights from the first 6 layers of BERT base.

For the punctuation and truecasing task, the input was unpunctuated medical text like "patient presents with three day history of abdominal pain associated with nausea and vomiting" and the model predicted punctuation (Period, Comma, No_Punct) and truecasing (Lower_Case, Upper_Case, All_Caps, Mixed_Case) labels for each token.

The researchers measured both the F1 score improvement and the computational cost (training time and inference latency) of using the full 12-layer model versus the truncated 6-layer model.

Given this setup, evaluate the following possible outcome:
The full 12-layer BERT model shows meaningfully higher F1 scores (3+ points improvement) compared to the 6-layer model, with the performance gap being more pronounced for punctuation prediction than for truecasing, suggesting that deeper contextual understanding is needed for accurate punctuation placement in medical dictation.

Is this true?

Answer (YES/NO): NO